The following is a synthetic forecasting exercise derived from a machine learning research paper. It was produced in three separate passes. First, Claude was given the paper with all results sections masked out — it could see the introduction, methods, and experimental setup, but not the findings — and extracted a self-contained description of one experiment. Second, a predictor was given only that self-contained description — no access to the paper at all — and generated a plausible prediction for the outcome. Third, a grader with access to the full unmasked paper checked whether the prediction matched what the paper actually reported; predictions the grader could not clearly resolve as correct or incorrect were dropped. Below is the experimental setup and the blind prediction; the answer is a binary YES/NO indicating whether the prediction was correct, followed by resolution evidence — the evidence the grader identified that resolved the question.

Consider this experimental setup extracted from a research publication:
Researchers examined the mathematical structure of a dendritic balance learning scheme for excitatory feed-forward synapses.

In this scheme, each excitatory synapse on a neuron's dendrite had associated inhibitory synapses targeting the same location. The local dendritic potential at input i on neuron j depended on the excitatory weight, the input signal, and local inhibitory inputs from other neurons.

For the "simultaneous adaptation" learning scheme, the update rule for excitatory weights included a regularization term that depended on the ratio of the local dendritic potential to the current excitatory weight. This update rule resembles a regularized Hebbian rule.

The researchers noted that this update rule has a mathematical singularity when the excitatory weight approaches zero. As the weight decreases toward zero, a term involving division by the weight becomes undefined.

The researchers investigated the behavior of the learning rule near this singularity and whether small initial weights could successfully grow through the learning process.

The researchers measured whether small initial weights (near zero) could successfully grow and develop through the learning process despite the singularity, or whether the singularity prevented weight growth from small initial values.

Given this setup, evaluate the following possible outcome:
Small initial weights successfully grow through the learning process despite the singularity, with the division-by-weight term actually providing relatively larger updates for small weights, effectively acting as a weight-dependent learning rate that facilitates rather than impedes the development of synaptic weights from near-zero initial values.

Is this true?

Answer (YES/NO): NO